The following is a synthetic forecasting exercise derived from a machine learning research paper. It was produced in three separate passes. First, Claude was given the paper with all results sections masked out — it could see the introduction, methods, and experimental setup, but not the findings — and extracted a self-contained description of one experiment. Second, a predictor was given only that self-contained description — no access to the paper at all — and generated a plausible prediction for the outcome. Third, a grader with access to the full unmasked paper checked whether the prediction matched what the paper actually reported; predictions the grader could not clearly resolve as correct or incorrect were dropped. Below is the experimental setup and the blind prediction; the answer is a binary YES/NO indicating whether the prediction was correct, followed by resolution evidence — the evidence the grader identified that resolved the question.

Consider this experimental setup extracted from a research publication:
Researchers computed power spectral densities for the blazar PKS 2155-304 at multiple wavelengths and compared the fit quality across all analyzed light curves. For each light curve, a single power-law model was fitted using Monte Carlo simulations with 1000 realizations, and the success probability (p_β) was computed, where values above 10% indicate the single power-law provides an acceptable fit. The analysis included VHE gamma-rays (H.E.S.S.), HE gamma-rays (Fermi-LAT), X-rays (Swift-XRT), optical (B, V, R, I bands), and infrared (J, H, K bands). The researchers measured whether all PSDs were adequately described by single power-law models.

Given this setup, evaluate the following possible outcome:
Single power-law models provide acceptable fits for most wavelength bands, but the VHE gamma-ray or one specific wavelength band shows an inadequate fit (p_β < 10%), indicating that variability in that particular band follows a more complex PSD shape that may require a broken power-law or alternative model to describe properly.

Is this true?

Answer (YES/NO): NO